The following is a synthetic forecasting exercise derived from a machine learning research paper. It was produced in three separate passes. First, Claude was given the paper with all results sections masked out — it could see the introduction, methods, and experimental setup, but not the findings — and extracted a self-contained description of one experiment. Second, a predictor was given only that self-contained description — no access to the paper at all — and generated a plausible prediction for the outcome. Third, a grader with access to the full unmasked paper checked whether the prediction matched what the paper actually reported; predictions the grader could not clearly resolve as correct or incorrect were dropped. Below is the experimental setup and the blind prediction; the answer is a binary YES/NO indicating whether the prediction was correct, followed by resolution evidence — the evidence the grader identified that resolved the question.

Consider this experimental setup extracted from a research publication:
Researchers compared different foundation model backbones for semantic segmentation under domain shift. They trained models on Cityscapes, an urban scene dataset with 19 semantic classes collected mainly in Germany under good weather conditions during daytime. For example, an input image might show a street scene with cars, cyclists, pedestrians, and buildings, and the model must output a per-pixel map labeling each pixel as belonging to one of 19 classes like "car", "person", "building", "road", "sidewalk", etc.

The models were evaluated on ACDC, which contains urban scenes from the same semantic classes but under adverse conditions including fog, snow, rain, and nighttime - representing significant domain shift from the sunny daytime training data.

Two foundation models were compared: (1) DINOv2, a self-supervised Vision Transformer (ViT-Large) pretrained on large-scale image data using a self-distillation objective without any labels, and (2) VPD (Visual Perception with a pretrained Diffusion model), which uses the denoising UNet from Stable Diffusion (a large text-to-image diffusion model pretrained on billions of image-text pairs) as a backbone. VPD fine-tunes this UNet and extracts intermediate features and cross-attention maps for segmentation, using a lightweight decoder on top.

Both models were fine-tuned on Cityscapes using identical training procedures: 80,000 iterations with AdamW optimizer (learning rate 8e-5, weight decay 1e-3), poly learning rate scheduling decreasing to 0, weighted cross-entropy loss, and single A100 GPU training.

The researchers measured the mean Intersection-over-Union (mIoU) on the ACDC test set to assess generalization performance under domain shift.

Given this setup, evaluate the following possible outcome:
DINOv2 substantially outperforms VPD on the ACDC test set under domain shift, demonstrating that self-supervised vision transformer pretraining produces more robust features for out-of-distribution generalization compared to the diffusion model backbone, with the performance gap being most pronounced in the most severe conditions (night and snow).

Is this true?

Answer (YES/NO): NO